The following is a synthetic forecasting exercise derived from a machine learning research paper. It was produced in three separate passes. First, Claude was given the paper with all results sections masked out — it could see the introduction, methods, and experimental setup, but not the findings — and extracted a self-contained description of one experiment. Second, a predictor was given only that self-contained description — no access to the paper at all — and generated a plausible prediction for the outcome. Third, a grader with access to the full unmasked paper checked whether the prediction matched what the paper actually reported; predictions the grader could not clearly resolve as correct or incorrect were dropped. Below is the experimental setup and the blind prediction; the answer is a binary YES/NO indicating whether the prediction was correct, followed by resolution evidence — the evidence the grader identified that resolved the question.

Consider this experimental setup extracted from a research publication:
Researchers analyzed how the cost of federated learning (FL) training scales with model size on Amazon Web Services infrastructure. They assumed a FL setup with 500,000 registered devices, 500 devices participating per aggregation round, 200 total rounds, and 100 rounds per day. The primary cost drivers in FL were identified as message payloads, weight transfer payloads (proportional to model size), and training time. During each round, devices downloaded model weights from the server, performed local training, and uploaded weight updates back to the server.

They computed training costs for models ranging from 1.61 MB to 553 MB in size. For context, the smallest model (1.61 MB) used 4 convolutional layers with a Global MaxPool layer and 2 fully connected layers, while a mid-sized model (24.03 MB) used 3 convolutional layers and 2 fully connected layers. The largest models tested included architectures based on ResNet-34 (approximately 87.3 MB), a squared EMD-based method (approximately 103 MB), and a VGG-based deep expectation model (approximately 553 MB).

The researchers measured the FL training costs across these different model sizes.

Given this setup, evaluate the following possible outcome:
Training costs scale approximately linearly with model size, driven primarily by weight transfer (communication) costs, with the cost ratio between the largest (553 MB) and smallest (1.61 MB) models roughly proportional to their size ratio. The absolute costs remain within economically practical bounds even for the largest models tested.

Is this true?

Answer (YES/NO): NO